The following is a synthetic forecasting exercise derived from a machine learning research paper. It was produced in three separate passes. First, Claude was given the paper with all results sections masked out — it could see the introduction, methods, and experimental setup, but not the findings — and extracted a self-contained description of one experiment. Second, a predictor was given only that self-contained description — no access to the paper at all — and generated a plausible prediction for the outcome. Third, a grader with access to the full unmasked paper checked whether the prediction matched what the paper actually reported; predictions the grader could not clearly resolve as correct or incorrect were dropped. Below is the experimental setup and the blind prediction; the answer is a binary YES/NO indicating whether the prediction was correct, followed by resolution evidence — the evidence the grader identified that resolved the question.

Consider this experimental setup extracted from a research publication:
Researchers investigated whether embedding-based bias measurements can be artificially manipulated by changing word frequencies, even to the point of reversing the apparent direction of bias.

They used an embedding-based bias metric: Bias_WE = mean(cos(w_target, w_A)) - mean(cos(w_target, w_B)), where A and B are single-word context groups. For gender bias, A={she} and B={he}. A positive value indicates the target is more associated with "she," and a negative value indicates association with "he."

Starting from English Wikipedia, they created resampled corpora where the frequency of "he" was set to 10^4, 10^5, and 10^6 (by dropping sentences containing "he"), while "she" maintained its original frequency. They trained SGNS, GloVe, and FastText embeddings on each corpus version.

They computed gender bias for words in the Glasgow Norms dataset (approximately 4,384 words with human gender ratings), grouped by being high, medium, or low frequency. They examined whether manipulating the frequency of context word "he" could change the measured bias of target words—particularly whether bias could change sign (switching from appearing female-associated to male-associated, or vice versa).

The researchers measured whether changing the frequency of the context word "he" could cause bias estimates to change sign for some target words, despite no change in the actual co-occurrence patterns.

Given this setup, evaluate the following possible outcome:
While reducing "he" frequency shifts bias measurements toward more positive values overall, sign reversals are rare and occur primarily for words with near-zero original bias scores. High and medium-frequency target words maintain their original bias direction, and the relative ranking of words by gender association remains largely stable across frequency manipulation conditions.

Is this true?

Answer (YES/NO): NO